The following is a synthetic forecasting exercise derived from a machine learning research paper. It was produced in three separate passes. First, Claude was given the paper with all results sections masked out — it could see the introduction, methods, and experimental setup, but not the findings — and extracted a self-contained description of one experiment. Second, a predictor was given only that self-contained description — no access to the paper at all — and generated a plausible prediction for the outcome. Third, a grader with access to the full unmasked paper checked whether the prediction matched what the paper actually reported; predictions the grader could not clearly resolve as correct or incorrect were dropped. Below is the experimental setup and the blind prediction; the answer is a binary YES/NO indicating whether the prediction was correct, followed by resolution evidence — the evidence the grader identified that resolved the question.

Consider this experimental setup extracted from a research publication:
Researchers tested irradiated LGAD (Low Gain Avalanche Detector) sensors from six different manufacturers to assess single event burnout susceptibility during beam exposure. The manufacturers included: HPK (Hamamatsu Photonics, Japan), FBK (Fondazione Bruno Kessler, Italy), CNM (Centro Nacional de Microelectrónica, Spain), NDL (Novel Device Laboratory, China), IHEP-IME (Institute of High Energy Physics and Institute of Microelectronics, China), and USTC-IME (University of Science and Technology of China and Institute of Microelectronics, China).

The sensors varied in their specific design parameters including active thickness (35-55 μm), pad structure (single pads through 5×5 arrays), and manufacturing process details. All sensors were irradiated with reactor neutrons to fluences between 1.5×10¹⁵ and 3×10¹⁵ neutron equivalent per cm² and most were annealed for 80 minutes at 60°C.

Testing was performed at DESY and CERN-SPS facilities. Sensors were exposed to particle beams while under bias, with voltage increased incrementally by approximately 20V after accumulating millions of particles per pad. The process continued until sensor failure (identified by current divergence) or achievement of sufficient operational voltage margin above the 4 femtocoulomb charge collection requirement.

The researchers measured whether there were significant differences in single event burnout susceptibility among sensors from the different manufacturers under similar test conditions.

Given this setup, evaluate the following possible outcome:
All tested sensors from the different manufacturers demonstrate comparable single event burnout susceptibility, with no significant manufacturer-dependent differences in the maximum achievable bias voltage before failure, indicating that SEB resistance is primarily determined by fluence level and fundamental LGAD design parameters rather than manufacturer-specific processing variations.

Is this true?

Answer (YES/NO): YES